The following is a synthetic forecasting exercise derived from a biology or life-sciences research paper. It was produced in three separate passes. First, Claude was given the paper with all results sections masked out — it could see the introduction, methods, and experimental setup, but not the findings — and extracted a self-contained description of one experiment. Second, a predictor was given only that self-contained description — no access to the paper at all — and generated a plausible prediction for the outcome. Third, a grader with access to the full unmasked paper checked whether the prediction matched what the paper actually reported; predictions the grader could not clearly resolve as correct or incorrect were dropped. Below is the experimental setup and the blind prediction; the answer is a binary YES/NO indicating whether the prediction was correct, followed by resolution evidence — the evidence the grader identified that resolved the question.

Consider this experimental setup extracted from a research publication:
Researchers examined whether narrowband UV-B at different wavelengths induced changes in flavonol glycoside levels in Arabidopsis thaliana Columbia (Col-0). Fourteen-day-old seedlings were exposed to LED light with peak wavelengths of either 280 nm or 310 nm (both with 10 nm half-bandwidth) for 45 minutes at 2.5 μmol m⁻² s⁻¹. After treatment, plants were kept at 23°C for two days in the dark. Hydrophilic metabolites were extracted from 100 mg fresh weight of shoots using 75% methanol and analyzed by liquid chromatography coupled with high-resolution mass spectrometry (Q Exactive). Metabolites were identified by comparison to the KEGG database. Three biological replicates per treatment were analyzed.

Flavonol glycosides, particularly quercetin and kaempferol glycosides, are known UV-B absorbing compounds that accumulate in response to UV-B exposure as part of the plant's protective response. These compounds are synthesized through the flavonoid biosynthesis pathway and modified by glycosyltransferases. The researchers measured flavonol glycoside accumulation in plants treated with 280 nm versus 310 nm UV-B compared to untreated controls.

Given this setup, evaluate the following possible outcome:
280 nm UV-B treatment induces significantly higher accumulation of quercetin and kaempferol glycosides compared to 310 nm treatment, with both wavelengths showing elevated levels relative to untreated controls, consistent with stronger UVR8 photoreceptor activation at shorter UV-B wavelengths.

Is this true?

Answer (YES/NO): NO